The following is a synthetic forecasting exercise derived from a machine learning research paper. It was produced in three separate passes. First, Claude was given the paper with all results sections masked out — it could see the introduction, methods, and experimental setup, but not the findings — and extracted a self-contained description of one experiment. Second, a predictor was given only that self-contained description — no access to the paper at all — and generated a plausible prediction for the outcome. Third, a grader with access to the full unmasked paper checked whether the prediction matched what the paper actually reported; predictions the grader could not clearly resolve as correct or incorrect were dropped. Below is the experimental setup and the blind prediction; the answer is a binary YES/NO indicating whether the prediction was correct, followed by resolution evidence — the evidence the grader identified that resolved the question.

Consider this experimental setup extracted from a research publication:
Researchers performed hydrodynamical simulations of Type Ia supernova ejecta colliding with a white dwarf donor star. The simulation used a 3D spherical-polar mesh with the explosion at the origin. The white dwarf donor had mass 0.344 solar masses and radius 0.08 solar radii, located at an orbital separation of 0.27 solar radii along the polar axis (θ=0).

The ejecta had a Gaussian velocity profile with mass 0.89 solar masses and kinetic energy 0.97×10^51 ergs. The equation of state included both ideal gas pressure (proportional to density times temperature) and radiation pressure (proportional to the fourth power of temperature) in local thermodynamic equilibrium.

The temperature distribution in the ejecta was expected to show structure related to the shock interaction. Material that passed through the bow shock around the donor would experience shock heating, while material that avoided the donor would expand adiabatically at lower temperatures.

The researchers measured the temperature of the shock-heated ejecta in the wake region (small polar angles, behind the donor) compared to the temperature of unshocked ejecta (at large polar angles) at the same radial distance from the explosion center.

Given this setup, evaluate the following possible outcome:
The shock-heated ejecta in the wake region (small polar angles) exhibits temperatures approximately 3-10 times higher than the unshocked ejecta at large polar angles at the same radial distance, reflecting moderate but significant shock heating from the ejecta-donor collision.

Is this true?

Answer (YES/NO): NO